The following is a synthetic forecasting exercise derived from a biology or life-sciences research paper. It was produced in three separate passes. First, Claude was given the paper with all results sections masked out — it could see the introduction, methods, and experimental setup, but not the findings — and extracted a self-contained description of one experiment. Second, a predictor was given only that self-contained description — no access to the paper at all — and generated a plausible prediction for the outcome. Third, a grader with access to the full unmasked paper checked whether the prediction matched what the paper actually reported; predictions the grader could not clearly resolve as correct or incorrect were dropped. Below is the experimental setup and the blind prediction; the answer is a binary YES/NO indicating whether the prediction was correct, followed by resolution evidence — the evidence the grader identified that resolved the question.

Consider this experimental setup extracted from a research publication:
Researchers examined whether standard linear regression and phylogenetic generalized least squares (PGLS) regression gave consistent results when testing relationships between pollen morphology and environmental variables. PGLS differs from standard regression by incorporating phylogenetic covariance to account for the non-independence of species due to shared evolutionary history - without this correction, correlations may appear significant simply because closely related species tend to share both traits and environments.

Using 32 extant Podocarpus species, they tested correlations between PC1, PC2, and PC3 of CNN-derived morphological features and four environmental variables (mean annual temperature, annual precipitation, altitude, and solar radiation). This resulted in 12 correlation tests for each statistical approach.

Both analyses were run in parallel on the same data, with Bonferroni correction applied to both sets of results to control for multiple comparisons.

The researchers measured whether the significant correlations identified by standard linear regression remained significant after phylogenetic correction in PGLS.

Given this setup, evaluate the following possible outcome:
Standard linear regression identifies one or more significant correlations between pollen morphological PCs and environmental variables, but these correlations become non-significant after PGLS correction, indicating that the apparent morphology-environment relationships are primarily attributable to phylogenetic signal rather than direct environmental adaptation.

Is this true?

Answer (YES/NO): NO